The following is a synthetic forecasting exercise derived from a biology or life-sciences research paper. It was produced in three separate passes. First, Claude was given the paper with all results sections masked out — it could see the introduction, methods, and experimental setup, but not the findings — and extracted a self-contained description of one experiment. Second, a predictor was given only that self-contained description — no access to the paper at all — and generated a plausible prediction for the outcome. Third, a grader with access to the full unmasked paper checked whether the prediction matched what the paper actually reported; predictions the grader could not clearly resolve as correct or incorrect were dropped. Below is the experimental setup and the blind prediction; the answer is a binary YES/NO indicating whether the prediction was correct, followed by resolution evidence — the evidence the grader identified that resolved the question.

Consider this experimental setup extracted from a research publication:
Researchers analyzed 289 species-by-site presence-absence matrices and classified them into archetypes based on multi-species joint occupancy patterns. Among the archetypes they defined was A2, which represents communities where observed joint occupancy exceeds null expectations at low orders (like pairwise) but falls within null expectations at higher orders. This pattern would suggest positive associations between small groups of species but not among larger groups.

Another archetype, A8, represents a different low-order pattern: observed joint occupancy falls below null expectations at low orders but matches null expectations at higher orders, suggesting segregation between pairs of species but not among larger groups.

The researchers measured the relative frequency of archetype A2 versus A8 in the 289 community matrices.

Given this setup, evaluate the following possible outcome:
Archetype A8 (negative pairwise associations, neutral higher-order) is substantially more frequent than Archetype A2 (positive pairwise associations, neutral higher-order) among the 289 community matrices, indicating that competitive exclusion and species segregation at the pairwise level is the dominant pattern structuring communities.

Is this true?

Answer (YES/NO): NO